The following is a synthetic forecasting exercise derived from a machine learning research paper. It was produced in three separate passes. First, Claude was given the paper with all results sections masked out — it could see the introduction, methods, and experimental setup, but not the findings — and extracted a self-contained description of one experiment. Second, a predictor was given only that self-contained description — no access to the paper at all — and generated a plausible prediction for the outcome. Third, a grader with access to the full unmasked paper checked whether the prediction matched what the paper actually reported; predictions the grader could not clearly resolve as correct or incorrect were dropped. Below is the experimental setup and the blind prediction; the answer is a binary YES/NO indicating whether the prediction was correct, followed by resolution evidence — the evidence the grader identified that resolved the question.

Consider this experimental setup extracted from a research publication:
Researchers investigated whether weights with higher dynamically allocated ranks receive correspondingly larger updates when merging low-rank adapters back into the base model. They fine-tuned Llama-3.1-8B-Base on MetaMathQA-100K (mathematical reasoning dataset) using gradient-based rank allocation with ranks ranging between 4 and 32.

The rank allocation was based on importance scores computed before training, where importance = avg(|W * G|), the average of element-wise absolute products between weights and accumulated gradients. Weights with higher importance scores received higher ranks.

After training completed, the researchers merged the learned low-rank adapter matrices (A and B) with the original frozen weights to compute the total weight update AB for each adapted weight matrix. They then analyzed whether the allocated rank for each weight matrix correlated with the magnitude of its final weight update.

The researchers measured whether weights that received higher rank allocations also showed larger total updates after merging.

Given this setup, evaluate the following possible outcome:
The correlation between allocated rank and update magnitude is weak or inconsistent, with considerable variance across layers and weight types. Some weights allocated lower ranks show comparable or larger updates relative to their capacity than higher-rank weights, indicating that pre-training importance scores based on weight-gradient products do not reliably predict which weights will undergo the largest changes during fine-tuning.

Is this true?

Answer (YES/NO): NO